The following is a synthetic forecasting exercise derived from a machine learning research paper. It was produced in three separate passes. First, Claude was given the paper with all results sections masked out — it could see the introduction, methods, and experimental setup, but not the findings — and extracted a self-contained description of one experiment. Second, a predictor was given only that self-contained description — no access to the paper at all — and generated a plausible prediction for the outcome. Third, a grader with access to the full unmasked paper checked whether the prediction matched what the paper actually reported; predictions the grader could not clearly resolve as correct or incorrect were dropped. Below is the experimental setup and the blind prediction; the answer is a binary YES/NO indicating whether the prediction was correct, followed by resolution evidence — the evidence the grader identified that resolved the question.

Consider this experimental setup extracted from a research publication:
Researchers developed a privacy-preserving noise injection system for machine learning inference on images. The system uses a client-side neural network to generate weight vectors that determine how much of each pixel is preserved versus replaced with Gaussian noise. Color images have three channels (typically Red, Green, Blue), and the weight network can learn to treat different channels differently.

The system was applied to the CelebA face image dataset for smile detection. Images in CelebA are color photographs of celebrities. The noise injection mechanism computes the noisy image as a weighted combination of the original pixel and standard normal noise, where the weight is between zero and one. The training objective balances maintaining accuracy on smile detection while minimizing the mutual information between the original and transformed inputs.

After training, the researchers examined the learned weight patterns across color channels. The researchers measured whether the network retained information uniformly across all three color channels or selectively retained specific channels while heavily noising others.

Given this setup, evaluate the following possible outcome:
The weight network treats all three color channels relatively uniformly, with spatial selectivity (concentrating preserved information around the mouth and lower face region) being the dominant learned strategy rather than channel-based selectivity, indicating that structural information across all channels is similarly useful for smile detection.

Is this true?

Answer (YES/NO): NO